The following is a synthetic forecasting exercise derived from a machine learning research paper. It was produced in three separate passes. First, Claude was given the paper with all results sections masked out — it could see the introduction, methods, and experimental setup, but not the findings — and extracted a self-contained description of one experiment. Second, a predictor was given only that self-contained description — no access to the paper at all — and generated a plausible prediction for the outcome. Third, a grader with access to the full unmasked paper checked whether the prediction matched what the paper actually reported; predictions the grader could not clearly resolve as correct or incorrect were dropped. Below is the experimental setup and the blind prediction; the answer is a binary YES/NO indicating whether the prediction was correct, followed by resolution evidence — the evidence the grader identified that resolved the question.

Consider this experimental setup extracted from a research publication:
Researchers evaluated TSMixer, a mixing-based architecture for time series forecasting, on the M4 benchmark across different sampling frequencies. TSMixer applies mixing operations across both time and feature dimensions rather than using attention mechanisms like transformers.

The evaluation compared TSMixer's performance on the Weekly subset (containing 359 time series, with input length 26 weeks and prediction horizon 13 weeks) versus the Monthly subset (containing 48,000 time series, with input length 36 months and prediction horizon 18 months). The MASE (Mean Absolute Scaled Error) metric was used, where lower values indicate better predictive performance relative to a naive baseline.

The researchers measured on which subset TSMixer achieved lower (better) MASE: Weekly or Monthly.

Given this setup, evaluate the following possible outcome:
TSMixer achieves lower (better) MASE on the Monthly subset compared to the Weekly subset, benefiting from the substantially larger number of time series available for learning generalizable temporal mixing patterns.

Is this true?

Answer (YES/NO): YES